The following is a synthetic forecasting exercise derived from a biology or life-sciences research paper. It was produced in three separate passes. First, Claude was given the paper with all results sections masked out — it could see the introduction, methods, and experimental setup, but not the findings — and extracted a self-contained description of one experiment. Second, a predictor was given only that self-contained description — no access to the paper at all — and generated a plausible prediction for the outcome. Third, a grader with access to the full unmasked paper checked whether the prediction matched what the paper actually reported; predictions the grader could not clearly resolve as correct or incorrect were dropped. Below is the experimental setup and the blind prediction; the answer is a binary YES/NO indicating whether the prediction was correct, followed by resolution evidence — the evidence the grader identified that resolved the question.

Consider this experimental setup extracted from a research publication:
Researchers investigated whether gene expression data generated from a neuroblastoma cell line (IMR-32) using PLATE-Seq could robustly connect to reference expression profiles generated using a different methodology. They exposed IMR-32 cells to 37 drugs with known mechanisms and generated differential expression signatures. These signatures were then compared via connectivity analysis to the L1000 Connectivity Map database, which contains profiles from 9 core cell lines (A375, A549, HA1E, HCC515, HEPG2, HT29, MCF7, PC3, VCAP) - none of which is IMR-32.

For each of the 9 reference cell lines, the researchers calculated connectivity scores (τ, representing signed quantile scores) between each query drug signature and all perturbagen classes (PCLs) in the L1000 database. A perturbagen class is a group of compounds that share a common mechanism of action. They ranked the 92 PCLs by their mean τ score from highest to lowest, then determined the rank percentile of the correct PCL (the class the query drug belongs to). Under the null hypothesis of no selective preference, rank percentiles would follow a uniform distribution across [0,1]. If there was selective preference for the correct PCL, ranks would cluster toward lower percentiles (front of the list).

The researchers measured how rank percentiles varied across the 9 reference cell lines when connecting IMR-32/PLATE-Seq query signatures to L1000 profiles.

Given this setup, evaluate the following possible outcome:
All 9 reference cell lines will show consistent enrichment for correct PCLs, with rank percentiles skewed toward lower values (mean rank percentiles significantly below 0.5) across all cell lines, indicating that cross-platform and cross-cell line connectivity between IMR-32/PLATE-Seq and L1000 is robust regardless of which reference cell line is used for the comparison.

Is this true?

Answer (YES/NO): NO